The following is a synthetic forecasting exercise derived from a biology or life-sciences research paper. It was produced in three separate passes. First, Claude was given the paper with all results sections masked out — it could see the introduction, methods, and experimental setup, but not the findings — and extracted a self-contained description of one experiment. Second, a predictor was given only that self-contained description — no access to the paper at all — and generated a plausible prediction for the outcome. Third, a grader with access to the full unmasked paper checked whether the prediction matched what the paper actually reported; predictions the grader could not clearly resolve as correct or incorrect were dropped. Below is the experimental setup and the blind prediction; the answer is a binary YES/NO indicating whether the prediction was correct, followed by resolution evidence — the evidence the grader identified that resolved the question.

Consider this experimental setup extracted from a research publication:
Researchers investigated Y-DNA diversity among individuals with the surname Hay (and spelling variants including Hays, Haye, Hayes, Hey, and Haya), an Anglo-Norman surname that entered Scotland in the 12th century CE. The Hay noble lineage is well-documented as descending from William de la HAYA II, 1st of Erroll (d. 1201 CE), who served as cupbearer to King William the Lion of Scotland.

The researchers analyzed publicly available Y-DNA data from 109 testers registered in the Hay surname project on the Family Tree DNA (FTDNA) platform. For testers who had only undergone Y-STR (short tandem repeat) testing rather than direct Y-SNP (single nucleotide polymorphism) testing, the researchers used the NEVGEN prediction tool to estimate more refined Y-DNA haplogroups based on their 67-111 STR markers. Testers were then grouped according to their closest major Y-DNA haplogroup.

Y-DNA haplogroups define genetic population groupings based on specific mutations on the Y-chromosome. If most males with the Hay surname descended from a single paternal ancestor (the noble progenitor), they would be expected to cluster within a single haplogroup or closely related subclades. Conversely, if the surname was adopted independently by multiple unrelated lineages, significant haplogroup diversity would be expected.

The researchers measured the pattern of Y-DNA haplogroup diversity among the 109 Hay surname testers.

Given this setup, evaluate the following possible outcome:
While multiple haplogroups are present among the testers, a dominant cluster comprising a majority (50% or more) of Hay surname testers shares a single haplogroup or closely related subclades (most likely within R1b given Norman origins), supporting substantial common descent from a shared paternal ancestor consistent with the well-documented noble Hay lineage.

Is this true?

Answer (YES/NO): NO